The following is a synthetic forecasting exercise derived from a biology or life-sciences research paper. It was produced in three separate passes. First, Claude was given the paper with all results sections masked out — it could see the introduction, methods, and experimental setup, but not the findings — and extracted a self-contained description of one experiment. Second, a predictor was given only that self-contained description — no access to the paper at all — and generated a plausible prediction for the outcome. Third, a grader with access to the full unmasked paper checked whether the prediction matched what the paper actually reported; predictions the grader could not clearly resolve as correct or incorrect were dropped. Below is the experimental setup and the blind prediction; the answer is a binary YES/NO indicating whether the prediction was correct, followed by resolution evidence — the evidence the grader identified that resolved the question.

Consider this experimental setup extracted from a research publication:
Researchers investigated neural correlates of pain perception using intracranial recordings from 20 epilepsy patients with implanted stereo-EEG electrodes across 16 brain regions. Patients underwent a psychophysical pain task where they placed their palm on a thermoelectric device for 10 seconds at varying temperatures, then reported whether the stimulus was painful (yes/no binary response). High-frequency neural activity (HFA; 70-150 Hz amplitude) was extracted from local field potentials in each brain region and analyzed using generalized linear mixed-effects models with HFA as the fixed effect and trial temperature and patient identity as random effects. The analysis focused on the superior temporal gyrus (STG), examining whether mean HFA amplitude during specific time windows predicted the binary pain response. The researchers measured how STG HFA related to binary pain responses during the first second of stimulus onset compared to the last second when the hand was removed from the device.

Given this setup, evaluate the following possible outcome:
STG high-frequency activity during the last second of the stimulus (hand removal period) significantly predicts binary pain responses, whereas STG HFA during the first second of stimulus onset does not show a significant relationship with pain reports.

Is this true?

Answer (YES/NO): NO